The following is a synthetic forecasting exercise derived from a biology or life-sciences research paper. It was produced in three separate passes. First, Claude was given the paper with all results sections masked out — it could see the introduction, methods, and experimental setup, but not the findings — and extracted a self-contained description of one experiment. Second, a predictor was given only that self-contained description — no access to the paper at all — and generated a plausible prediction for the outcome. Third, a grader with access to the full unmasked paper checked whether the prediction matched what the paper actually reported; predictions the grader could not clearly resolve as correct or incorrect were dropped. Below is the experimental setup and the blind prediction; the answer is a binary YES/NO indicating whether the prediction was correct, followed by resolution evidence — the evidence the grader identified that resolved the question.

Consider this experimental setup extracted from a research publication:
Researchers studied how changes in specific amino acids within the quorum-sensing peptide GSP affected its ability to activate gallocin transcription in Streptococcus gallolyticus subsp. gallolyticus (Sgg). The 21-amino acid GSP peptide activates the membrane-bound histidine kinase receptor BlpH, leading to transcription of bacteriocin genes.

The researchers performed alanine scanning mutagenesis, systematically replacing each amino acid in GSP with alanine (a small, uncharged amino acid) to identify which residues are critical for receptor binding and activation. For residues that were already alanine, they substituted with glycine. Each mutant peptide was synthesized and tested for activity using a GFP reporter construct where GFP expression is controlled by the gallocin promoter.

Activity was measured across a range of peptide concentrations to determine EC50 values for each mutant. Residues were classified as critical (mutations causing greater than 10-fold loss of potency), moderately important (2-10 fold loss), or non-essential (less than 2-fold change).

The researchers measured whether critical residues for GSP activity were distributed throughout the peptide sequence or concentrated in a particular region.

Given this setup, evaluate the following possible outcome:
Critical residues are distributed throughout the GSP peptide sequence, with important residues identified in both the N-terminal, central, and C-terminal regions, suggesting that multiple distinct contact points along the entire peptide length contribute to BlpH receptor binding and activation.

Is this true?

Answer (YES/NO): NO